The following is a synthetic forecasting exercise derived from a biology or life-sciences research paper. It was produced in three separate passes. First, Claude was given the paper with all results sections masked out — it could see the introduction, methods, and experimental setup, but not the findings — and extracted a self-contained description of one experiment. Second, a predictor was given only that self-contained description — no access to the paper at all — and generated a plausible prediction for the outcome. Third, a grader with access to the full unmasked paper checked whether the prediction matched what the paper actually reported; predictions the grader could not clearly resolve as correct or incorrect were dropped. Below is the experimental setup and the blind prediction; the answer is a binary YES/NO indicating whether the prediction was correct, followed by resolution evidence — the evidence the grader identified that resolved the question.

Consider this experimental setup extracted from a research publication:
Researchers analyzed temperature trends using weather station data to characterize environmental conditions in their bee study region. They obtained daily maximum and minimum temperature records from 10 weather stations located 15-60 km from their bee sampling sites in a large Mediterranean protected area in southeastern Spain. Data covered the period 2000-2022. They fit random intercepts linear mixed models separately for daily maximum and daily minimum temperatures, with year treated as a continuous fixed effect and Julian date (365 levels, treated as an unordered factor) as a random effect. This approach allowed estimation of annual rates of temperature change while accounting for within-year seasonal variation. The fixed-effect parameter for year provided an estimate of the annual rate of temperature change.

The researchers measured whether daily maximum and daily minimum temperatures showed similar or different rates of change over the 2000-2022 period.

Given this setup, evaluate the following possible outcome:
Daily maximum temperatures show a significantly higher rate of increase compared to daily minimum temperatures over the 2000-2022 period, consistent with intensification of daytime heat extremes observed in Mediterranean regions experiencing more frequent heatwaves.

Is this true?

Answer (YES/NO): YES